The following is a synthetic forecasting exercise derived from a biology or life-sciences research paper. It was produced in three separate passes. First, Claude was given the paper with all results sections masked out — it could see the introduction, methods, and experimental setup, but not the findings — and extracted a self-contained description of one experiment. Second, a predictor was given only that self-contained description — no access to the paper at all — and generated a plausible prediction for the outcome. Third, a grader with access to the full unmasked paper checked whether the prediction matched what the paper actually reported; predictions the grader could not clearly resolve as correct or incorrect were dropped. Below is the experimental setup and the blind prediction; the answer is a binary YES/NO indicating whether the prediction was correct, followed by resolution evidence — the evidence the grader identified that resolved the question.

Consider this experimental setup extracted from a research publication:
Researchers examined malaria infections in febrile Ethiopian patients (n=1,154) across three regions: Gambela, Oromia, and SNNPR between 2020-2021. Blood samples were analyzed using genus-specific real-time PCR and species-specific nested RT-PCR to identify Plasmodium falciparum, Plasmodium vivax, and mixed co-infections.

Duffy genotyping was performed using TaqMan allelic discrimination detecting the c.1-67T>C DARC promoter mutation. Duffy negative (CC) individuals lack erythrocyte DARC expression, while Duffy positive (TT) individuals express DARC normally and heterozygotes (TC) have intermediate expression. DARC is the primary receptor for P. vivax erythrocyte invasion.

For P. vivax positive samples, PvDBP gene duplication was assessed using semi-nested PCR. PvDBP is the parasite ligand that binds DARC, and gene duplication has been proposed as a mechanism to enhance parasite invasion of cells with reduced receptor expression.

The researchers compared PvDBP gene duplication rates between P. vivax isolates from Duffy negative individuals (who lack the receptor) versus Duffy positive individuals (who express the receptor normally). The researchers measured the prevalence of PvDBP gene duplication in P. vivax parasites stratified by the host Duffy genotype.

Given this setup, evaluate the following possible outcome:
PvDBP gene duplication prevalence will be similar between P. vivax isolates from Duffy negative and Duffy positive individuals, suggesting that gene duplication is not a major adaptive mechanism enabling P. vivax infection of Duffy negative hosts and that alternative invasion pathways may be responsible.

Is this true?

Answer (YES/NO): NO